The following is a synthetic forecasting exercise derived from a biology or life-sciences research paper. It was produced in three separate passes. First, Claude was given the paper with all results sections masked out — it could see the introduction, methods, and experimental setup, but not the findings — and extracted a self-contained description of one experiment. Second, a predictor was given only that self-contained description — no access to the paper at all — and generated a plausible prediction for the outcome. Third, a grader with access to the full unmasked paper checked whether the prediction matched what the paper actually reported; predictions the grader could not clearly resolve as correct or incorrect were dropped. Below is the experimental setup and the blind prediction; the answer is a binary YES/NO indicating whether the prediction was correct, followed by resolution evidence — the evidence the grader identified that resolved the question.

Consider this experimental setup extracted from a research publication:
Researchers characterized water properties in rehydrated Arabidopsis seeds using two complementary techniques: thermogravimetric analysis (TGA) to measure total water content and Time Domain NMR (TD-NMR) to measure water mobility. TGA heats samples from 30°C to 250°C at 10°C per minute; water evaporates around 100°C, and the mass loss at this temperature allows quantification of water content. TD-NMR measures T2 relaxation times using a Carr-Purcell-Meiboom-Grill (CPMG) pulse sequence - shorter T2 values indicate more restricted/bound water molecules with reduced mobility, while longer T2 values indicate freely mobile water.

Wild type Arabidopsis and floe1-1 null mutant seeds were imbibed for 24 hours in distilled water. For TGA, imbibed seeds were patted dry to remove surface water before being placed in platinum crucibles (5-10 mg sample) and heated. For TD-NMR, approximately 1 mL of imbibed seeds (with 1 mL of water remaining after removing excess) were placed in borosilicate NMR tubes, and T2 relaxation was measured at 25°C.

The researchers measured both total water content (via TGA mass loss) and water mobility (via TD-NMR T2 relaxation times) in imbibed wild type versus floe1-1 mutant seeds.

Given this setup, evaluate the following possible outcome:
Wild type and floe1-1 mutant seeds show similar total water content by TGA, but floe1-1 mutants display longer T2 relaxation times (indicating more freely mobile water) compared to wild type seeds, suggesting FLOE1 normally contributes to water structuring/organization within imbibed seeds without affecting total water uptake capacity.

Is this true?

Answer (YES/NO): NO